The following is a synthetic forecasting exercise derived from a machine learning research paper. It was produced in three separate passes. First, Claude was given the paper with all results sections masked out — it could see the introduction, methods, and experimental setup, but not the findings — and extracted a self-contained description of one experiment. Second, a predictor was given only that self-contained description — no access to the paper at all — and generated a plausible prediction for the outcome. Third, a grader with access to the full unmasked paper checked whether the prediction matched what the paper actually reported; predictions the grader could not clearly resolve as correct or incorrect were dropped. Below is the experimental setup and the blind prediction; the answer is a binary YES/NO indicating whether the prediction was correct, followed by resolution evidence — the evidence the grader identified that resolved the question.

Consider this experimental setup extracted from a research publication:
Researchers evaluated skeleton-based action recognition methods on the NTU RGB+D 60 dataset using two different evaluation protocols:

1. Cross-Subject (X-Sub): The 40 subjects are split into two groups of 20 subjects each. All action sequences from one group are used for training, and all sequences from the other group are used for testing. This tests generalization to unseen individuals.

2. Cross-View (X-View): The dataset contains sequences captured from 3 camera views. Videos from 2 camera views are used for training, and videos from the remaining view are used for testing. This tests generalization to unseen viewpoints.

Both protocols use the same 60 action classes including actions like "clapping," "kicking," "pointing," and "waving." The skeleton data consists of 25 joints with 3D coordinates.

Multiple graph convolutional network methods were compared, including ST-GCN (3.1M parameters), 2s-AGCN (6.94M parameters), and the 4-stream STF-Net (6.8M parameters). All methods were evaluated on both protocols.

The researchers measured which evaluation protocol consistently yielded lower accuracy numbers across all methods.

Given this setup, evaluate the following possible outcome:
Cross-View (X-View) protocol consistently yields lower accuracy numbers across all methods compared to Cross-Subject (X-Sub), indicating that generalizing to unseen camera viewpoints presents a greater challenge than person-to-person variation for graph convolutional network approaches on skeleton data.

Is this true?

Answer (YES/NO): NO